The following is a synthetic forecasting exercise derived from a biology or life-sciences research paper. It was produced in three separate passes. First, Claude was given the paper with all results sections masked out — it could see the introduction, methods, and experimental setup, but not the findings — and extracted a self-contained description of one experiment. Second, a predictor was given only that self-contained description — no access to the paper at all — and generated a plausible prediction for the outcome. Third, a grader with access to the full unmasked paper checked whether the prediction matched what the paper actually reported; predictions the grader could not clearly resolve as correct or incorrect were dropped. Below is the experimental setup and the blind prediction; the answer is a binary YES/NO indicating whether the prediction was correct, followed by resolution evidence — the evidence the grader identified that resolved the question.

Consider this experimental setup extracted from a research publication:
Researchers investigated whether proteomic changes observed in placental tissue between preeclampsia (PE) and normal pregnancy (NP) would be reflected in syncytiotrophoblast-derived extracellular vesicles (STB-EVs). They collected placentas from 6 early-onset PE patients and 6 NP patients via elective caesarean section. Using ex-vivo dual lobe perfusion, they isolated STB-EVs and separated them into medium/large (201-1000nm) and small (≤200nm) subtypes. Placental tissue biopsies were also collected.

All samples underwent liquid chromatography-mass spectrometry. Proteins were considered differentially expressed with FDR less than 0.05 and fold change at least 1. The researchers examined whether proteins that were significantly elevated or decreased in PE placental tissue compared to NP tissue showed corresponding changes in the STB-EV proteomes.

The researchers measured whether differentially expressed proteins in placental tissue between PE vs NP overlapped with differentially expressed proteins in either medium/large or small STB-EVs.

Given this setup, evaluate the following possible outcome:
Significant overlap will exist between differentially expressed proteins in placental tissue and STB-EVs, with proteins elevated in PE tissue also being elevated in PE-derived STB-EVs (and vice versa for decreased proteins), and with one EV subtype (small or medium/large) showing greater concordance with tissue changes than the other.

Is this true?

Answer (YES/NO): NO